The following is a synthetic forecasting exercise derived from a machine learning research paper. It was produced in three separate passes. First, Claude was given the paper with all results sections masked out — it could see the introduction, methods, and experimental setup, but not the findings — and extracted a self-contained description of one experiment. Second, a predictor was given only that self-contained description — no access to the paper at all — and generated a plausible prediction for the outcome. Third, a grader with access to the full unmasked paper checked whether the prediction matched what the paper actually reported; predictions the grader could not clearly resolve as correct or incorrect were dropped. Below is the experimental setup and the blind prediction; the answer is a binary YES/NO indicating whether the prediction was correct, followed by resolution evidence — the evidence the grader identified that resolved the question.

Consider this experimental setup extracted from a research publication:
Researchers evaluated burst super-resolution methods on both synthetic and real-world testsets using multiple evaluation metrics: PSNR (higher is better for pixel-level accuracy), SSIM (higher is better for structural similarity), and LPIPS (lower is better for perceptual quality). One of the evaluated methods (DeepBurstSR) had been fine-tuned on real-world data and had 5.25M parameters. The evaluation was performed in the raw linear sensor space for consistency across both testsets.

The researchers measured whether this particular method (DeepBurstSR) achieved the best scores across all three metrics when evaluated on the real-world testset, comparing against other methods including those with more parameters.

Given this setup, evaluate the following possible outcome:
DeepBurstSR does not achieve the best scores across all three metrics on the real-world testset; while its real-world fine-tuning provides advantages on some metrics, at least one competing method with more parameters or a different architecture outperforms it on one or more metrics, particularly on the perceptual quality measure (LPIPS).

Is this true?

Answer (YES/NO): NO